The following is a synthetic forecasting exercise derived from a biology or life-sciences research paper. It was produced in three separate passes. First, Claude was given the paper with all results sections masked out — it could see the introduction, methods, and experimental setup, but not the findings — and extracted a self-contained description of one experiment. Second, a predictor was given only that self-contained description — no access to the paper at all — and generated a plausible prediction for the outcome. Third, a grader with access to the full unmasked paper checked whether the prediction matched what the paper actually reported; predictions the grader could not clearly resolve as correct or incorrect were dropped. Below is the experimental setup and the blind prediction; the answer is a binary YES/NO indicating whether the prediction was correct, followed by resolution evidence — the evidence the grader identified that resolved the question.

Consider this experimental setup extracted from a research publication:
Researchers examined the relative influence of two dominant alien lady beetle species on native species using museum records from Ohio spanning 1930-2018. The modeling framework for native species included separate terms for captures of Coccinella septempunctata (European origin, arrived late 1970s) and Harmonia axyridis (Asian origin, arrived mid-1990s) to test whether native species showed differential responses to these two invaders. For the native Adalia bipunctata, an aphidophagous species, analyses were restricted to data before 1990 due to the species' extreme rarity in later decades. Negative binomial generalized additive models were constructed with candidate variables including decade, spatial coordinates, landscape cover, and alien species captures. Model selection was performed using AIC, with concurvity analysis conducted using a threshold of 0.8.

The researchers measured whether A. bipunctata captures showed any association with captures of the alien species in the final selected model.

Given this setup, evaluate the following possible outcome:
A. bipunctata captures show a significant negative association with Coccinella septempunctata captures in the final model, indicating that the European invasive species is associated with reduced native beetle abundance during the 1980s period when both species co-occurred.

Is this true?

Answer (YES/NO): NO